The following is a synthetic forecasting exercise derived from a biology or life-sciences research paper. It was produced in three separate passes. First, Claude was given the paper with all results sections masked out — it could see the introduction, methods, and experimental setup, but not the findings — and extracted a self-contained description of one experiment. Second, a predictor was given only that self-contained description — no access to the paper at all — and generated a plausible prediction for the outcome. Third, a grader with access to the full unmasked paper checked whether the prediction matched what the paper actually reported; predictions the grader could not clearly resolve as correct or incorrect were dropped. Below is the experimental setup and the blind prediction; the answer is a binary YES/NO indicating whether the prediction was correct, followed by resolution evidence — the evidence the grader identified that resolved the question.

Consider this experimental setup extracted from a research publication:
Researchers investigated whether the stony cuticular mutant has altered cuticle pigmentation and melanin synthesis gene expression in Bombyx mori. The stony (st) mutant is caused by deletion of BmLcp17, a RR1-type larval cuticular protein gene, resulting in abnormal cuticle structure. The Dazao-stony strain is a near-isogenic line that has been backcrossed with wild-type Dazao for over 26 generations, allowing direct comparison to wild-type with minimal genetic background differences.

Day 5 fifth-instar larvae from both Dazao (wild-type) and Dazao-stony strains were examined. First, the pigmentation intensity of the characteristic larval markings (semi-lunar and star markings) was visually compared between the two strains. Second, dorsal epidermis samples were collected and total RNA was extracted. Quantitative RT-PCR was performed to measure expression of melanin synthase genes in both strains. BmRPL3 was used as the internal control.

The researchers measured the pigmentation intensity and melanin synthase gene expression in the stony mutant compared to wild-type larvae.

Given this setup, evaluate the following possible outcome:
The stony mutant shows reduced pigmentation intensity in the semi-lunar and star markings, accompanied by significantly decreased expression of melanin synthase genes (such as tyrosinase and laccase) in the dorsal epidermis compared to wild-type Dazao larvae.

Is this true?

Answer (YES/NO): YES